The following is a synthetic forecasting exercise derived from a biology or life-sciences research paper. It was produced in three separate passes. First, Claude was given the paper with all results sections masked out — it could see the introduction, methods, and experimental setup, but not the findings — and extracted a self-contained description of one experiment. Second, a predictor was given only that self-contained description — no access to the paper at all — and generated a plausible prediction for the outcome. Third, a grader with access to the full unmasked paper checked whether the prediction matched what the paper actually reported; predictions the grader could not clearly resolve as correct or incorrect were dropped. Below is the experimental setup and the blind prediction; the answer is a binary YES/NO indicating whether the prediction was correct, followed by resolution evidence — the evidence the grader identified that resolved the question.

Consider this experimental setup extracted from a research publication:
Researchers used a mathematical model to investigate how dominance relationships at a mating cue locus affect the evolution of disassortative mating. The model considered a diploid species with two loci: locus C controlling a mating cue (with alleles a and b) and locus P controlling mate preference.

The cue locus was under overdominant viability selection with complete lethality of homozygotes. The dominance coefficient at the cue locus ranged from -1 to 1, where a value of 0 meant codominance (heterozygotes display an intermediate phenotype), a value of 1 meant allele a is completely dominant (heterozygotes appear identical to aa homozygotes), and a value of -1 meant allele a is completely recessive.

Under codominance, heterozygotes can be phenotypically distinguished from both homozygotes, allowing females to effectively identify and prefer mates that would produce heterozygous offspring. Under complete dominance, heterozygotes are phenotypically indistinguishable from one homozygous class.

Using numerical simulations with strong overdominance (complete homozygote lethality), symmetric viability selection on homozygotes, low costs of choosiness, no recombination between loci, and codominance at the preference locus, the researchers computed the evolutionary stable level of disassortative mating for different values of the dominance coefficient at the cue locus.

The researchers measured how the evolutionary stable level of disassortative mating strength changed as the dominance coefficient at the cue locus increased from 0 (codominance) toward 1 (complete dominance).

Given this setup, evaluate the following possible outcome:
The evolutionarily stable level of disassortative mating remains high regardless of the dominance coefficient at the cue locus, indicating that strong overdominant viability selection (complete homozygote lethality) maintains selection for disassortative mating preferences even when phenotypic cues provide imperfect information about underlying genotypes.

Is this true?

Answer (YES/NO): NO